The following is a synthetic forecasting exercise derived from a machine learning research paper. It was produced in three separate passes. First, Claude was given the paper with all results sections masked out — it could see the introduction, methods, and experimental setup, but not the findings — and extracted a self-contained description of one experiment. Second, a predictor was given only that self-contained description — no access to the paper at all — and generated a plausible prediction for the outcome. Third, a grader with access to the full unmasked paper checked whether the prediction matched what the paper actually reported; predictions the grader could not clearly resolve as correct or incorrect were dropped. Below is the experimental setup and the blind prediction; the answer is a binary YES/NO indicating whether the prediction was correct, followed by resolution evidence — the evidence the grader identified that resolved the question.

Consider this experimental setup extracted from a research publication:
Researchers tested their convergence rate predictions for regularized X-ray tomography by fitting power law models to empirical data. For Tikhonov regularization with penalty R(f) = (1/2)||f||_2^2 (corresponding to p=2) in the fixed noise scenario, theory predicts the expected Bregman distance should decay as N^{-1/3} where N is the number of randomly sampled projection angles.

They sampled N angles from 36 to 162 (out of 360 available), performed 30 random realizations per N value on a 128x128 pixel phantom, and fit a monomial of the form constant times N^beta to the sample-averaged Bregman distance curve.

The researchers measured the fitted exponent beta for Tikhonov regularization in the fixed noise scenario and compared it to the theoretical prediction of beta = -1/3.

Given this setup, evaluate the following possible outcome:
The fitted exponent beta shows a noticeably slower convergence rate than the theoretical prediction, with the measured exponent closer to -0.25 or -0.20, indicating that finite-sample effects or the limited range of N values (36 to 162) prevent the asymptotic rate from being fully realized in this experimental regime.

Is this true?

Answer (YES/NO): NO